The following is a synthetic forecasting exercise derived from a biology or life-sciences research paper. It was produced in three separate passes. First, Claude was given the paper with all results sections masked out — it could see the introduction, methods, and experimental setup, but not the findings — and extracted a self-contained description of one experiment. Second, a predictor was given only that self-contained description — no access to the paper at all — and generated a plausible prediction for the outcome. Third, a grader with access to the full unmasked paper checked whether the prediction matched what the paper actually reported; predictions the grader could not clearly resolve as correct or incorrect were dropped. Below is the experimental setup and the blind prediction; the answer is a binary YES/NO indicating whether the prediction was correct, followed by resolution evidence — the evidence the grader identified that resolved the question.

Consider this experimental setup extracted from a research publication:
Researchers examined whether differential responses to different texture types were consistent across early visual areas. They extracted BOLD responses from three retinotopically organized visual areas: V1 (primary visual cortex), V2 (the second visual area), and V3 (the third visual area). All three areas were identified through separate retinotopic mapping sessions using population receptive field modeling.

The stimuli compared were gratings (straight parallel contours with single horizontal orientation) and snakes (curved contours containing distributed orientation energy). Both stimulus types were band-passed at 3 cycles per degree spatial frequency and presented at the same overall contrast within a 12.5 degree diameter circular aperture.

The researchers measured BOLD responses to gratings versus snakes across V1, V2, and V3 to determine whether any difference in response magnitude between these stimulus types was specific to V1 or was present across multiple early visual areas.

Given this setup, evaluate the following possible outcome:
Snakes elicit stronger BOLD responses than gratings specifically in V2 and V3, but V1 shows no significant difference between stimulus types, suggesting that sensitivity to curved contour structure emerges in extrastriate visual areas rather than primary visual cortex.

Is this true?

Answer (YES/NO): NO